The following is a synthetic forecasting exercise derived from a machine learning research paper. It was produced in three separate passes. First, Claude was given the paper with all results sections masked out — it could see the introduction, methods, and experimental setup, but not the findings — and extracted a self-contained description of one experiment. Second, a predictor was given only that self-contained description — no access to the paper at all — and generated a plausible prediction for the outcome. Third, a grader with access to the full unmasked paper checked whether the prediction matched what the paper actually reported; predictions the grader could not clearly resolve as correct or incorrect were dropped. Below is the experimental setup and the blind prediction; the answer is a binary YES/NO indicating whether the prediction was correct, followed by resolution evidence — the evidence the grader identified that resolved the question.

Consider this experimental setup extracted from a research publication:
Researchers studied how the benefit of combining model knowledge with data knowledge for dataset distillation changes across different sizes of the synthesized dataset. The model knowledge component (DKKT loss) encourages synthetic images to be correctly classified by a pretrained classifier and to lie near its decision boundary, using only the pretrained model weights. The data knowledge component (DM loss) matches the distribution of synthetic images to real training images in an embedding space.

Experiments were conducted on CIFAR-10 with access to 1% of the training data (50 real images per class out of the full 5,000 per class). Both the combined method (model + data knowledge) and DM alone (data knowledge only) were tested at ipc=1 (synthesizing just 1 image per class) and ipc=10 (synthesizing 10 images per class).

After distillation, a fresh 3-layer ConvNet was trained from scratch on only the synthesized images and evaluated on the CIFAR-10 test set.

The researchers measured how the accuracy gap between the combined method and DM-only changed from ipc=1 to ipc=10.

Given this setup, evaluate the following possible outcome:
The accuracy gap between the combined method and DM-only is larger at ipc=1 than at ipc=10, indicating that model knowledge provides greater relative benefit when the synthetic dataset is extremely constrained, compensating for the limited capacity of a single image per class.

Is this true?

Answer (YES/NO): YES